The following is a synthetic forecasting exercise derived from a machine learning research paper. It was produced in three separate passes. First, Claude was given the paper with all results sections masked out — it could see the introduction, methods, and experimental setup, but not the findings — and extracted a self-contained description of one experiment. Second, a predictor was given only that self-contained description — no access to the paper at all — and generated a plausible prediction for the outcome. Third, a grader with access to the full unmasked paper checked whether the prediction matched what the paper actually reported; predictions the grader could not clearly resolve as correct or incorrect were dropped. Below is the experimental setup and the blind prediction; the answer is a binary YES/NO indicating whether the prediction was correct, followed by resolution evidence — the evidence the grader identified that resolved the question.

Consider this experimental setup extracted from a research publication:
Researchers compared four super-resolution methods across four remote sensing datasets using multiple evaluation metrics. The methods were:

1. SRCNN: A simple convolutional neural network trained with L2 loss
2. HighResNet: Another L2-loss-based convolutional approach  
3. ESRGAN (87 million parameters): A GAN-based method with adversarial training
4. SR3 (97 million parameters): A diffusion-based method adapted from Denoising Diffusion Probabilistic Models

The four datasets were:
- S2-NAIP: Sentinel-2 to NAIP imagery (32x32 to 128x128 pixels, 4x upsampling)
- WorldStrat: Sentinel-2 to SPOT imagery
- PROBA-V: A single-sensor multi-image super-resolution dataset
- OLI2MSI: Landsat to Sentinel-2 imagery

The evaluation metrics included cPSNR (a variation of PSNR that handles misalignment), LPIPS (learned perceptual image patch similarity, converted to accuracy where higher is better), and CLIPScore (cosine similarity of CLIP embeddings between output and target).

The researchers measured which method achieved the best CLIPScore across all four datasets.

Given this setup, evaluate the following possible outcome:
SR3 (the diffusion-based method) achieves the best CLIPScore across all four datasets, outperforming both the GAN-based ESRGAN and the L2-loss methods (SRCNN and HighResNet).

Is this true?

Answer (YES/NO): NO